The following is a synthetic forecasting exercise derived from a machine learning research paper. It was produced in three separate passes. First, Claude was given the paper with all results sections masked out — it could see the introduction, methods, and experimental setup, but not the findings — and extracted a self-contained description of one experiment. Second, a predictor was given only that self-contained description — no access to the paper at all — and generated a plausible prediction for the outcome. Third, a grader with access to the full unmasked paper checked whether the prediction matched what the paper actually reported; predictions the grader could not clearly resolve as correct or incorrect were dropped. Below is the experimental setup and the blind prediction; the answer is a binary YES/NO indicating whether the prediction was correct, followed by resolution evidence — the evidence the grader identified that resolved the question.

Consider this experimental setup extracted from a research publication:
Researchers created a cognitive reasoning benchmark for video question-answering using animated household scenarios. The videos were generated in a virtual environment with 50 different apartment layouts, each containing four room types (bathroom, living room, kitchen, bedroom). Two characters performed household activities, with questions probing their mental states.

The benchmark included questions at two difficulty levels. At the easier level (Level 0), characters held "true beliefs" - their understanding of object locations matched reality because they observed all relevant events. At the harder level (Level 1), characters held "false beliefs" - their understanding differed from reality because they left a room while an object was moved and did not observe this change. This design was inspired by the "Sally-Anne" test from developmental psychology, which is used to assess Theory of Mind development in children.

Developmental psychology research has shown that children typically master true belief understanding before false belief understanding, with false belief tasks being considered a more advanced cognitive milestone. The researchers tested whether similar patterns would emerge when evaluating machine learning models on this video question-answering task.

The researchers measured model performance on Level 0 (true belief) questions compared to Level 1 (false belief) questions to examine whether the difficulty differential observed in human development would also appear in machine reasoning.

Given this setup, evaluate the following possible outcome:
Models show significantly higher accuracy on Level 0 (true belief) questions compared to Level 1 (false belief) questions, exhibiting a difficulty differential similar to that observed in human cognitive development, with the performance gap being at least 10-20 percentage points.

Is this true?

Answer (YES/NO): NO